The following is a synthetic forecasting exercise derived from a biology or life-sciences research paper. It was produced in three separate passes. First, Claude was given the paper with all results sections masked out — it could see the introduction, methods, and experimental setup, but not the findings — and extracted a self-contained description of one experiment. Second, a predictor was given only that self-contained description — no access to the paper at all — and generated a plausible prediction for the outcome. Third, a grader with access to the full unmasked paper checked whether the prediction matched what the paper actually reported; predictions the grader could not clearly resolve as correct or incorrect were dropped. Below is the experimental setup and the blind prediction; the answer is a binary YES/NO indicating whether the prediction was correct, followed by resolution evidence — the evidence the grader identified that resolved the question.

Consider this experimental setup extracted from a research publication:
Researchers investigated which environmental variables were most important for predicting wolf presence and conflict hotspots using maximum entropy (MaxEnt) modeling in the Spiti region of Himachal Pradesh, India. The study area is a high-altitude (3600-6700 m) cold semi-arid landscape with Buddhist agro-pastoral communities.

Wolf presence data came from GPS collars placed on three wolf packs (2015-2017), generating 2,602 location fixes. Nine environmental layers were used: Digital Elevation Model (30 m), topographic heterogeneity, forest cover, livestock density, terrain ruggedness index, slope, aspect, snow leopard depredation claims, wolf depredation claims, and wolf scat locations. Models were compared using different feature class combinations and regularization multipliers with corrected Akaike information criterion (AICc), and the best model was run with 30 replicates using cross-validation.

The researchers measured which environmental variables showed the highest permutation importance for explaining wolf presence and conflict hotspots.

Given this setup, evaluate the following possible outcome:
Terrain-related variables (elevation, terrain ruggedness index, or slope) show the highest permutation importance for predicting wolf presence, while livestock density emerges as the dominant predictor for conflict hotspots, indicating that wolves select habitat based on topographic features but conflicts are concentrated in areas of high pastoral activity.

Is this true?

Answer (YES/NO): NO